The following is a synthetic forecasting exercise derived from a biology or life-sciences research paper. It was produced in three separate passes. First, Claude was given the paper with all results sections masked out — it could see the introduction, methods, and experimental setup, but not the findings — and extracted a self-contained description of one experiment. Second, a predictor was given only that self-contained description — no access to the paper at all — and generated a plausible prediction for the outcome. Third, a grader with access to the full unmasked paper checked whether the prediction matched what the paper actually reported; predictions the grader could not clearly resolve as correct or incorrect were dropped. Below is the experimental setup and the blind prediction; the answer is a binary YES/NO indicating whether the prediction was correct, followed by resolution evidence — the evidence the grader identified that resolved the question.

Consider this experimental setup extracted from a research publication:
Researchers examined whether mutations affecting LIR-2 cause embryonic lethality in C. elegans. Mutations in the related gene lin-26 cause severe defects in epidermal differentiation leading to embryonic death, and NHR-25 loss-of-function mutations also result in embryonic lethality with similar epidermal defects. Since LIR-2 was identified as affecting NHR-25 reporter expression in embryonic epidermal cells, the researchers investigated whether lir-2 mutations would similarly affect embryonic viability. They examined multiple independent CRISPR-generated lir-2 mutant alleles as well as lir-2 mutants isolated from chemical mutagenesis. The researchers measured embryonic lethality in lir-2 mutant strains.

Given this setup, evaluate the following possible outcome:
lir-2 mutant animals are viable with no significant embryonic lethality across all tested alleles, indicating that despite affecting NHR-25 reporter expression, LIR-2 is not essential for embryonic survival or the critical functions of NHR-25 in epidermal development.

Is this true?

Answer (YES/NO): YES